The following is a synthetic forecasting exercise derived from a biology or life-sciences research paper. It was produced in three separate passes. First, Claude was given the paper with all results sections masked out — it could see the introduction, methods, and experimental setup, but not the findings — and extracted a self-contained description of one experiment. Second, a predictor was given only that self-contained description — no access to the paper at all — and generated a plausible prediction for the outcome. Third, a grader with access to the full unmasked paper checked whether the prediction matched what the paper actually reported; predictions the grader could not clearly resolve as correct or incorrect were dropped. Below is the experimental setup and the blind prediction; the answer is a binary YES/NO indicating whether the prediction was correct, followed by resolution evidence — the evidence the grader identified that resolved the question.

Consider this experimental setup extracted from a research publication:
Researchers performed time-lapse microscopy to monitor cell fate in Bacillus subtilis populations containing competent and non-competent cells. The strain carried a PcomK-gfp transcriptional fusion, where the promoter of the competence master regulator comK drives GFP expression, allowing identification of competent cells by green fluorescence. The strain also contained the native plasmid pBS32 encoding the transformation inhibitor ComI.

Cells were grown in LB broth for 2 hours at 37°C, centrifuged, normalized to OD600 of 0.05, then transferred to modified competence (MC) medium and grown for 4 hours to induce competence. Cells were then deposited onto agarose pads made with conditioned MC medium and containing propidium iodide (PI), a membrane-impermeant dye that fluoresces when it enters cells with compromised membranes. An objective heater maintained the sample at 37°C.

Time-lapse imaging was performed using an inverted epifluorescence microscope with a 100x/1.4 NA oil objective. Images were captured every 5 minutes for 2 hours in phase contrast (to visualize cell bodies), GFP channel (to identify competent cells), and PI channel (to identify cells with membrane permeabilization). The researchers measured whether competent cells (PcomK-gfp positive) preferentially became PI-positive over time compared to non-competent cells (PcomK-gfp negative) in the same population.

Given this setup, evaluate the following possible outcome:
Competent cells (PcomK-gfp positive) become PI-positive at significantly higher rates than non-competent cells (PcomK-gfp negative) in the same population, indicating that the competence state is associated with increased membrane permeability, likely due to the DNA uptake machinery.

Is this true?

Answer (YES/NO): NO